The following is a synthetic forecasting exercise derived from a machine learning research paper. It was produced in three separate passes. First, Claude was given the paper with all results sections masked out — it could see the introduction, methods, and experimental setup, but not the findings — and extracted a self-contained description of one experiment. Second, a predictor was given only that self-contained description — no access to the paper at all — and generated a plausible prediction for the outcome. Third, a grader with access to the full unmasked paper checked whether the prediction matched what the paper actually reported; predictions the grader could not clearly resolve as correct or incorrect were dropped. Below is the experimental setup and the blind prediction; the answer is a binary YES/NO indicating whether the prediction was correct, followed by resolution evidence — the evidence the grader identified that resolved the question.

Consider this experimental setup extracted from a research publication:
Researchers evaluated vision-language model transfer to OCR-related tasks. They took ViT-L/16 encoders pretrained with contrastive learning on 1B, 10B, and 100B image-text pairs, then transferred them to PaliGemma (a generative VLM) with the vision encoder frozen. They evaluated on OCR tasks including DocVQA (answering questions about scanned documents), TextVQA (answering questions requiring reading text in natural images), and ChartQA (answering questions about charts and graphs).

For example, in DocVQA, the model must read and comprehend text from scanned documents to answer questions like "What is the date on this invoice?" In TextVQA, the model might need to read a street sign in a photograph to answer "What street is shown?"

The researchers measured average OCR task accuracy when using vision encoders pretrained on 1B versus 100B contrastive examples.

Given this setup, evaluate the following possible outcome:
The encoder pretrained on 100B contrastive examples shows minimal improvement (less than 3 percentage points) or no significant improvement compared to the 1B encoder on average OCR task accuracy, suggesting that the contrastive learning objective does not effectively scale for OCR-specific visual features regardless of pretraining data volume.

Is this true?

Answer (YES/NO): YES